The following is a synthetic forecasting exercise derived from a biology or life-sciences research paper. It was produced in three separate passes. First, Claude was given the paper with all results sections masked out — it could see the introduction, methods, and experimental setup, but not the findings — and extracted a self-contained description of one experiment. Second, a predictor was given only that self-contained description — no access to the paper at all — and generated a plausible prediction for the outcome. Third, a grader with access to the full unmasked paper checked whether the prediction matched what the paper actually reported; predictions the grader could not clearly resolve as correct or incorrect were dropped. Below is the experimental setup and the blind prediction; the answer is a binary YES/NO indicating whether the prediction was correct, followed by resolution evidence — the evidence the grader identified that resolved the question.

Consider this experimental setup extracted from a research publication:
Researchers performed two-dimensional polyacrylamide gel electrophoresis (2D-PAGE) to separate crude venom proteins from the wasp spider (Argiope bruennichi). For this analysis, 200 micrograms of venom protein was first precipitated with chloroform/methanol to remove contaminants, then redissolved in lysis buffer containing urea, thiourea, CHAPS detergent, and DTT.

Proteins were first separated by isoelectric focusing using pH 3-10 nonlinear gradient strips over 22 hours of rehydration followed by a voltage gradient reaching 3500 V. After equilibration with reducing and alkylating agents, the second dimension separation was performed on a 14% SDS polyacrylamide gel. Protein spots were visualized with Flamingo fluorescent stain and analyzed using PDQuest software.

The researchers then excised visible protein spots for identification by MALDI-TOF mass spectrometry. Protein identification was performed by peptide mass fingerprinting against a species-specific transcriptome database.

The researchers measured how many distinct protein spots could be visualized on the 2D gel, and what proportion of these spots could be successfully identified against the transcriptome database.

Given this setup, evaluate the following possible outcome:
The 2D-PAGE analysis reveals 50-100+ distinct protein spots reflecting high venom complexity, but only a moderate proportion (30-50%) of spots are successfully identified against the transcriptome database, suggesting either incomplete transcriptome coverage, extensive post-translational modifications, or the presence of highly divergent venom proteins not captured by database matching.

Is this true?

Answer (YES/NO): NO